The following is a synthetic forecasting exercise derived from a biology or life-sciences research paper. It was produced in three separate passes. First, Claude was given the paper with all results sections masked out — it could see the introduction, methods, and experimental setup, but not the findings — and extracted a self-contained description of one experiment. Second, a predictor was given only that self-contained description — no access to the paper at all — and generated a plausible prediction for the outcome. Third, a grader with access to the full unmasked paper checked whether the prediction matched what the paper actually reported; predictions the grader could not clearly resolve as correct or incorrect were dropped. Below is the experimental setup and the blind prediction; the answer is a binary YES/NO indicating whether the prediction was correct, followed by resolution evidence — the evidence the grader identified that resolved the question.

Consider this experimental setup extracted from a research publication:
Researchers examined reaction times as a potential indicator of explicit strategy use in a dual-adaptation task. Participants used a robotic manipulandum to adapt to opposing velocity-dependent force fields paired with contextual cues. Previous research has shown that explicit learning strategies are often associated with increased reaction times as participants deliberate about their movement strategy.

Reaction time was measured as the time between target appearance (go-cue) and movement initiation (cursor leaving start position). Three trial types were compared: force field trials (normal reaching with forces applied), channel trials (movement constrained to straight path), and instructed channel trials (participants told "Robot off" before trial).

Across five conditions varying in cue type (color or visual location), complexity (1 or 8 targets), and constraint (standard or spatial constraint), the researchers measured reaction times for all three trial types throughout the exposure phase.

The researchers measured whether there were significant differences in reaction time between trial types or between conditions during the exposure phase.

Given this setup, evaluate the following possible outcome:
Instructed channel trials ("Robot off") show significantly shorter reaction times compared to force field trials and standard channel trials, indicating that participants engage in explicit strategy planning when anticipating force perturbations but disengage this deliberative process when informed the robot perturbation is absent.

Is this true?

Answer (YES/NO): NO